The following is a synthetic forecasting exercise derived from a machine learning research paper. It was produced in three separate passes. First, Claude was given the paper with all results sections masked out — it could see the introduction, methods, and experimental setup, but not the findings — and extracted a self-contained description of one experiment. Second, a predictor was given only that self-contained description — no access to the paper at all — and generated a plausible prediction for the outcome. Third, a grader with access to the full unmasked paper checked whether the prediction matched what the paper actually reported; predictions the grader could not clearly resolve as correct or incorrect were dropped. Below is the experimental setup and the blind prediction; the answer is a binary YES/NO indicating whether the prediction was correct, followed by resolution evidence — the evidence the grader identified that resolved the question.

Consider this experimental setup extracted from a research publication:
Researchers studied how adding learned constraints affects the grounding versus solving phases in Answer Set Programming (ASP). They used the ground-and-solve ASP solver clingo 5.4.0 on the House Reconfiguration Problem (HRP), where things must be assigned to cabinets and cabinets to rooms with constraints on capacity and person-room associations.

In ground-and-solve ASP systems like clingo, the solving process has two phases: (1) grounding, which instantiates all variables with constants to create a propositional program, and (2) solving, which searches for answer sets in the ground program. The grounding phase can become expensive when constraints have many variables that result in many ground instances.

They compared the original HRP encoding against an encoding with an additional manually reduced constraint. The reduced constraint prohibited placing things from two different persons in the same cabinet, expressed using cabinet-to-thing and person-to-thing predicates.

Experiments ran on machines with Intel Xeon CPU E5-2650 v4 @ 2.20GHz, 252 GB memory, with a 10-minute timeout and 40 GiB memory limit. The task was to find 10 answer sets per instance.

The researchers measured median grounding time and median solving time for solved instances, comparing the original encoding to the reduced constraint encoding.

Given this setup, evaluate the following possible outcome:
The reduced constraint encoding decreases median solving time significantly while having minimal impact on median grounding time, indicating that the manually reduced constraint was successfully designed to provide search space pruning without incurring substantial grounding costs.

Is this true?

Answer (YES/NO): NO